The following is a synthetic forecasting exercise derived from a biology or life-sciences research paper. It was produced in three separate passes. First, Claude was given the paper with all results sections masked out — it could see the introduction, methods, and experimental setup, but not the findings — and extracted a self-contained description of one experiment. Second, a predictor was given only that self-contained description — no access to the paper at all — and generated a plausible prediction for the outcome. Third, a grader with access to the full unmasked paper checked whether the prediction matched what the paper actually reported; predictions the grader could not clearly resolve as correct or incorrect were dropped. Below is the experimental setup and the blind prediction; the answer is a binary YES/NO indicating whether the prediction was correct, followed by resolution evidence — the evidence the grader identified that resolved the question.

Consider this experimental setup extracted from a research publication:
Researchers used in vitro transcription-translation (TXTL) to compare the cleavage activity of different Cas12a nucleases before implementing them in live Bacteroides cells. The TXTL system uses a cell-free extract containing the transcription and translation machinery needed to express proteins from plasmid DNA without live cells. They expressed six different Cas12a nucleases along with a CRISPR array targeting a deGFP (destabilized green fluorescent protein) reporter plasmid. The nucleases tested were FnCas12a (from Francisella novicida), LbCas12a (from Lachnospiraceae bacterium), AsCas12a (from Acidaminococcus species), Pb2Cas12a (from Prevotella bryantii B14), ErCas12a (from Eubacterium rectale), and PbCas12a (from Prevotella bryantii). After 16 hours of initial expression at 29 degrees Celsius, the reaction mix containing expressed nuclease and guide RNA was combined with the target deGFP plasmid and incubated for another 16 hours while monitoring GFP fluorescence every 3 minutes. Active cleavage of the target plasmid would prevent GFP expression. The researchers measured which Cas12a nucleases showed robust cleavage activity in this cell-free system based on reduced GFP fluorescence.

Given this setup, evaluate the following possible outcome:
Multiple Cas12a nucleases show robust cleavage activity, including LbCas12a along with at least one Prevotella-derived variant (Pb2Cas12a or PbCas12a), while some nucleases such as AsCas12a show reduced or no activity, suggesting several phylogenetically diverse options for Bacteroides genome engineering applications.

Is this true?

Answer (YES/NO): NO